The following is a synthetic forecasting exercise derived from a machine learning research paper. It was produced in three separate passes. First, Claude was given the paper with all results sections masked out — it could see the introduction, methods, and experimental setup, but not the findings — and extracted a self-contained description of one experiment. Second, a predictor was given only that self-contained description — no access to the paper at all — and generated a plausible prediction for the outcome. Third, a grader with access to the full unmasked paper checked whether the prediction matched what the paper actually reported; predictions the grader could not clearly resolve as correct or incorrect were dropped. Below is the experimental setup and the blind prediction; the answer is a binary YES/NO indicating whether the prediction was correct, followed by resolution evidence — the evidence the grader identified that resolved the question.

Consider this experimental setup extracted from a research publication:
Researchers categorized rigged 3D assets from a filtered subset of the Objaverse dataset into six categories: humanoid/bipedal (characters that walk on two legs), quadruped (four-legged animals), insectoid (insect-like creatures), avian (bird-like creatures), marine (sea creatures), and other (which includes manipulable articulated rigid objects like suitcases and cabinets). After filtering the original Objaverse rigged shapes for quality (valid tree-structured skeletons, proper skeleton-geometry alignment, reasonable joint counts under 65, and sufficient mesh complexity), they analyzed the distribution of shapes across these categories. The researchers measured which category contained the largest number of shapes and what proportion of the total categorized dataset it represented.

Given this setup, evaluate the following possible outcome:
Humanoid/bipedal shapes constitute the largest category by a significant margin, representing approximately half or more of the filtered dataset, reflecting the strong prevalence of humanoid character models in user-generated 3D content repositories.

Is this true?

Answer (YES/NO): YES